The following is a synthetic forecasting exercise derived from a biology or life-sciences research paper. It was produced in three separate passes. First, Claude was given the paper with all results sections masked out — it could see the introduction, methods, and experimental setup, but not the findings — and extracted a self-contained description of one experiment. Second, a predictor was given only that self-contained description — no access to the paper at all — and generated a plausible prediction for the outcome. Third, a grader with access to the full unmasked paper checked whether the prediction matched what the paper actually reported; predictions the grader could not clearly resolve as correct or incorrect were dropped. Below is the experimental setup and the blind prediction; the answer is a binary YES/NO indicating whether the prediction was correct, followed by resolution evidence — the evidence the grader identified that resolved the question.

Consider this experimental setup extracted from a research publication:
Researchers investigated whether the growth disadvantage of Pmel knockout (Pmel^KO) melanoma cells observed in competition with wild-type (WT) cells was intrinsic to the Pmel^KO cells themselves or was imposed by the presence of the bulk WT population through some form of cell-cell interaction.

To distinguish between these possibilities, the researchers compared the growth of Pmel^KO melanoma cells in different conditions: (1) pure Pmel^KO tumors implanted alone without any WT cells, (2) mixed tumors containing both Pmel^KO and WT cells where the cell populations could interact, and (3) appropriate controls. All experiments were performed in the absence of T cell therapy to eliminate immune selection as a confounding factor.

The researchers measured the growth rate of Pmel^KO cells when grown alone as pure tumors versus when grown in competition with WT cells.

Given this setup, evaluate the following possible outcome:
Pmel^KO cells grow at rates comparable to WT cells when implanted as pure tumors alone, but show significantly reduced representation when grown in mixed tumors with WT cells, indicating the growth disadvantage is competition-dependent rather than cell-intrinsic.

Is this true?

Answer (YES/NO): YES